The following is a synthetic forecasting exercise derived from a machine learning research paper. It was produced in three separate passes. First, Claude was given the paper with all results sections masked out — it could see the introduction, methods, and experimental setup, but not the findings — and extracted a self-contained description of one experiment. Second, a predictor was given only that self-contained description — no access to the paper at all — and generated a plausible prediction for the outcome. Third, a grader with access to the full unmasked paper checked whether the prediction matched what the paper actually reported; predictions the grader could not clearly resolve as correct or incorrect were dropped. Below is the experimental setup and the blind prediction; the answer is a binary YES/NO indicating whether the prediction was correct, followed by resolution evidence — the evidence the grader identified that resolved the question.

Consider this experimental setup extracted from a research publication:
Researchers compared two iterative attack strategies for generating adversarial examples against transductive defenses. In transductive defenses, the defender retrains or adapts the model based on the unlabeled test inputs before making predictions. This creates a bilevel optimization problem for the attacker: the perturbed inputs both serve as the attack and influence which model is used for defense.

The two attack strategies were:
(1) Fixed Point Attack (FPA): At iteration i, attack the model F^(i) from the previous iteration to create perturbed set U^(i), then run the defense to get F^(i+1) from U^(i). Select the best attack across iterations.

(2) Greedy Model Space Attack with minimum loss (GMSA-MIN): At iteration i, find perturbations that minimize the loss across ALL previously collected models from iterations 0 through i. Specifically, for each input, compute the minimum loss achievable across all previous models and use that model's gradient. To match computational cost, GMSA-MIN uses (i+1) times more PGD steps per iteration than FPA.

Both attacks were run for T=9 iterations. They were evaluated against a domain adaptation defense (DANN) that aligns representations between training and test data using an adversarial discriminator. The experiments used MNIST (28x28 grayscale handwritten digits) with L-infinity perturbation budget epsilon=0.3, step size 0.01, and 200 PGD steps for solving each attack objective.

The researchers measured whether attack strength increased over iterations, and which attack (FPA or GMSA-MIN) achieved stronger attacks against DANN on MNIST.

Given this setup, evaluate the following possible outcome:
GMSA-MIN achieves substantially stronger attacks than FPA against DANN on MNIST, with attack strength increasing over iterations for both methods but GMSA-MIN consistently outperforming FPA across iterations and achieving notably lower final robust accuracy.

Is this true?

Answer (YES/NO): NO